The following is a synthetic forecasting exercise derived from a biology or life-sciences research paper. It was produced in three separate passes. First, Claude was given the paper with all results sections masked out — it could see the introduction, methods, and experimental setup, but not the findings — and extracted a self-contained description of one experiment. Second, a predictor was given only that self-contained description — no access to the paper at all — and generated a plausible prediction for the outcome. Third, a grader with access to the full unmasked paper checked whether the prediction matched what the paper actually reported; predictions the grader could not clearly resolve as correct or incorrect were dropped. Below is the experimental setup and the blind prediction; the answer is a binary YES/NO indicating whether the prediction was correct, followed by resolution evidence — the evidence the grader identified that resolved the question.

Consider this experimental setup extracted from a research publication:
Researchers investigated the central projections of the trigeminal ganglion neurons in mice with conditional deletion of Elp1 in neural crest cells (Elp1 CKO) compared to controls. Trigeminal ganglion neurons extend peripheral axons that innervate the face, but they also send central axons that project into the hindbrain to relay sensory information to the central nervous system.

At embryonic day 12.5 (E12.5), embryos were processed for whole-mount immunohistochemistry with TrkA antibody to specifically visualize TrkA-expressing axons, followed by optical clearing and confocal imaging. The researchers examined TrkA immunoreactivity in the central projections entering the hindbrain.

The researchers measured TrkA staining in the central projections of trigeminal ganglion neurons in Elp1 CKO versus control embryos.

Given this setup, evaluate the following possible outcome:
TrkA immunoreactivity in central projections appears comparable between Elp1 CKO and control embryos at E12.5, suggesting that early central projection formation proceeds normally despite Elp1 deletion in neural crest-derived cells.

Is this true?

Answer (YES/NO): NO